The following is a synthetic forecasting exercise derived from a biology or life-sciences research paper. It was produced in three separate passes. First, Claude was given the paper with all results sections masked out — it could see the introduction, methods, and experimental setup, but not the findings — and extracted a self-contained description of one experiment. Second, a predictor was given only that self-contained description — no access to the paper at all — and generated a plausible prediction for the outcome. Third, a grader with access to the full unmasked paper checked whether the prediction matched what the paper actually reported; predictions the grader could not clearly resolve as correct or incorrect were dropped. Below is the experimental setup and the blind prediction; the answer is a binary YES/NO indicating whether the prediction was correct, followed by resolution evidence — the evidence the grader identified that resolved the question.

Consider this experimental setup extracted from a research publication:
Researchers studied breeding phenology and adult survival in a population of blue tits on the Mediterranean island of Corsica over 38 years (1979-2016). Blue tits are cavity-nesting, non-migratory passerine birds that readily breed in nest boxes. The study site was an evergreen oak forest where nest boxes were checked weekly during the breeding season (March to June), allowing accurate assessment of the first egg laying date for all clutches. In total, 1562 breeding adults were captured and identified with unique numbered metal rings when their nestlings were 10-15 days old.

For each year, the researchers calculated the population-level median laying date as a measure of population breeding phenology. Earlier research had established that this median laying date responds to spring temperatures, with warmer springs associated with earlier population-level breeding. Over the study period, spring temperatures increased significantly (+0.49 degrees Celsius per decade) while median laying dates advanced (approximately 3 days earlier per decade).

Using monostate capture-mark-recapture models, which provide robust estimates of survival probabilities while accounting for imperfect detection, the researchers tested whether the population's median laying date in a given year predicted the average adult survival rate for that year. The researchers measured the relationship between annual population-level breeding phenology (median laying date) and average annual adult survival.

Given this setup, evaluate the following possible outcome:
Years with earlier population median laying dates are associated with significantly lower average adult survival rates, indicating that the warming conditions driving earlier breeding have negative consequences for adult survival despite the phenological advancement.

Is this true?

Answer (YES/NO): YES